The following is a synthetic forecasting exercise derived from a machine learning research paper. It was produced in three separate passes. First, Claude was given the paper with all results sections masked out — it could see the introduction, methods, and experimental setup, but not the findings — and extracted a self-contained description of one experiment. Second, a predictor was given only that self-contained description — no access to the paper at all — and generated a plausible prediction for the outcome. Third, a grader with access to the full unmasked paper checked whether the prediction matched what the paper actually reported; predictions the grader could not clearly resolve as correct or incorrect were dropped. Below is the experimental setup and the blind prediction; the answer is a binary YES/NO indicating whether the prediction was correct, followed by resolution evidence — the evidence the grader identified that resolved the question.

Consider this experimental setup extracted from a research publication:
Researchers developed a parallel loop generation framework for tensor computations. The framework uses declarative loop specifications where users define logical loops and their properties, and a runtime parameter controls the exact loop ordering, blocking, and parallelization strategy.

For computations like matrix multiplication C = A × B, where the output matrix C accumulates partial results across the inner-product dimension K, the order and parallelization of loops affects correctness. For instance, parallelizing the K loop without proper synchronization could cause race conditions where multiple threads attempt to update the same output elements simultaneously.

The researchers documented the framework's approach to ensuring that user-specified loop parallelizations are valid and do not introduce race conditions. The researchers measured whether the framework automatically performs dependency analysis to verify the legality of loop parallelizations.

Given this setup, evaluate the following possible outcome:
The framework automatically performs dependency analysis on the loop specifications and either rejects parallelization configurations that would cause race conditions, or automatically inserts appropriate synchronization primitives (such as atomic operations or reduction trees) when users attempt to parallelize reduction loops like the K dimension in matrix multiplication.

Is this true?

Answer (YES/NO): NO